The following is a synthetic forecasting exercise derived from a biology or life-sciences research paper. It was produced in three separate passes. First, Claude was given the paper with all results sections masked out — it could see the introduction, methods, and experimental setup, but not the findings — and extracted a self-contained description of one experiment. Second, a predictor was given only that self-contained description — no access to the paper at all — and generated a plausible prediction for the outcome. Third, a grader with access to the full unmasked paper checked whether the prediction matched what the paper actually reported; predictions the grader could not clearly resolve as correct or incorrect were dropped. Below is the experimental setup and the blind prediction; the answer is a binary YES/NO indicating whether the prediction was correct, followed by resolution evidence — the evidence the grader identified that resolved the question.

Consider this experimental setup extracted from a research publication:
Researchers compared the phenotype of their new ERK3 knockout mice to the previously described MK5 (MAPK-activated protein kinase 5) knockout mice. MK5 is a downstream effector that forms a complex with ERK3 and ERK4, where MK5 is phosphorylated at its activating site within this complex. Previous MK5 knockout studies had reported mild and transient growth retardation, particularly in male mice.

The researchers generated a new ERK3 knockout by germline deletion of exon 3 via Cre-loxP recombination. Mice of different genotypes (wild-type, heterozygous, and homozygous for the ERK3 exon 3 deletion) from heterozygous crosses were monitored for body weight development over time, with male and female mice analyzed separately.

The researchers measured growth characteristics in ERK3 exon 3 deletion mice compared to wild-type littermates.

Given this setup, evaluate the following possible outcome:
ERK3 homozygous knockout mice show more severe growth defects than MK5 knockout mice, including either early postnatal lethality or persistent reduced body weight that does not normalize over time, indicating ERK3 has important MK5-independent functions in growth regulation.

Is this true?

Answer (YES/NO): NO